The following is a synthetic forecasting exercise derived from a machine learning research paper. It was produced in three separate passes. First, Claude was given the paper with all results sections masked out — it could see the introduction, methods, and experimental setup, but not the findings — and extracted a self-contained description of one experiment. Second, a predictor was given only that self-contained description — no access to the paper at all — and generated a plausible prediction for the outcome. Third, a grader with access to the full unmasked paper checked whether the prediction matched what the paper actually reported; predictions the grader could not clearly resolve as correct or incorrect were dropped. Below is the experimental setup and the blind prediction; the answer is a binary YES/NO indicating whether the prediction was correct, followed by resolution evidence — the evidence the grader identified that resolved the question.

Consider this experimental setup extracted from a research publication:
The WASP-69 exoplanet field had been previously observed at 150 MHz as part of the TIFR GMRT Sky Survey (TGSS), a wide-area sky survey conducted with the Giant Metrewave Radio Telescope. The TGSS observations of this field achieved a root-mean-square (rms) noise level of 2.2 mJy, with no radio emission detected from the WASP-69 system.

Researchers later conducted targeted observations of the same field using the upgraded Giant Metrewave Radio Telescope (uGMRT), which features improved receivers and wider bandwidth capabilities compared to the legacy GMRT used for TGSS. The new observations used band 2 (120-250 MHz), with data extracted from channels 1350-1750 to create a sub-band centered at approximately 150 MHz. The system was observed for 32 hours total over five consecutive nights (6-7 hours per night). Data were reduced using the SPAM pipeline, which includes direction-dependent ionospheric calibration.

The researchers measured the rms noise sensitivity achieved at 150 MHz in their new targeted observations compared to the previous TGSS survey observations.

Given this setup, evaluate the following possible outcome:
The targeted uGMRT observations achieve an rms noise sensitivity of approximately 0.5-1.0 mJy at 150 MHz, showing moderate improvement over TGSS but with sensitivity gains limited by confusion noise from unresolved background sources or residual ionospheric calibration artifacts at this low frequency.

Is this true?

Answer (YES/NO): NO